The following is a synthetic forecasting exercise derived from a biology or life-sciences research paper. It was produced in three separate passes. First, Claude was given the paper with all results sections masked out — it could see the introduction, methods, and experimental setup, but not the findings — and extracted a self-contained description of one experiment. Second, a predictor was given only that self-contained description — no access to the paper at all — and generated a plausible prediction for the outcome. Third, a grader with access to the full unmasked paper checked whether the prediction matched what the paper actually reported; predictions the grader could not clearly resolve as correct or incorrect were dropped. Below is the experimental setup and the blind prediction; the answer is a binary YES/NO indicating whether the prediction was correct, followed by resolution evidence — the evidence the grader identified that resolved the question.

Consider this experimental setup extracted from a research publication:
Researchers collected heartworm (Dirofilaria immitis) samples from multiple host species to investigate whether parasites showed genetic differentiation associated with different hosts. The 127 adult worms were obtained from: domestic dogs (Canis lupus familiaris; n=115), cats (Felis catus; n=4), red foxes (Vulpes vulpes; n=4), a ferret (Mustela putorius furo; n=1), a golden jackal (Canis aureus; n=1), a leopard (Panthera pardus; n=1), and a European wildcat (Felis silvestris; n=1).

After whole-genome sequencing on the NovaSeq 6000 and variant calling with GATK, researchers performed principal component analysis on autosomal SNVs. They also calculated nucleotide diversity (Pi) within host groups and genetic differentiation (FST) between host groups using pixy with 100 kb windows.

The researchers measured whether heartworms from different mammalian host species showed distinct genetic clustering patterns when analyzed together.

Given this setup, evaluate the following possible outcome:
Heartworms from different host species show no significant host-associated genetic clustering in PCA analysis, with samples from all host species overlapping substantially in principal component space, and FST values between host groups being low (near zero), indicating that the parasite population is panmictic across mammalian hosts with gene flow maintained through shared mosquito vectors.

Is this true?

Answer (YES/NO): YES